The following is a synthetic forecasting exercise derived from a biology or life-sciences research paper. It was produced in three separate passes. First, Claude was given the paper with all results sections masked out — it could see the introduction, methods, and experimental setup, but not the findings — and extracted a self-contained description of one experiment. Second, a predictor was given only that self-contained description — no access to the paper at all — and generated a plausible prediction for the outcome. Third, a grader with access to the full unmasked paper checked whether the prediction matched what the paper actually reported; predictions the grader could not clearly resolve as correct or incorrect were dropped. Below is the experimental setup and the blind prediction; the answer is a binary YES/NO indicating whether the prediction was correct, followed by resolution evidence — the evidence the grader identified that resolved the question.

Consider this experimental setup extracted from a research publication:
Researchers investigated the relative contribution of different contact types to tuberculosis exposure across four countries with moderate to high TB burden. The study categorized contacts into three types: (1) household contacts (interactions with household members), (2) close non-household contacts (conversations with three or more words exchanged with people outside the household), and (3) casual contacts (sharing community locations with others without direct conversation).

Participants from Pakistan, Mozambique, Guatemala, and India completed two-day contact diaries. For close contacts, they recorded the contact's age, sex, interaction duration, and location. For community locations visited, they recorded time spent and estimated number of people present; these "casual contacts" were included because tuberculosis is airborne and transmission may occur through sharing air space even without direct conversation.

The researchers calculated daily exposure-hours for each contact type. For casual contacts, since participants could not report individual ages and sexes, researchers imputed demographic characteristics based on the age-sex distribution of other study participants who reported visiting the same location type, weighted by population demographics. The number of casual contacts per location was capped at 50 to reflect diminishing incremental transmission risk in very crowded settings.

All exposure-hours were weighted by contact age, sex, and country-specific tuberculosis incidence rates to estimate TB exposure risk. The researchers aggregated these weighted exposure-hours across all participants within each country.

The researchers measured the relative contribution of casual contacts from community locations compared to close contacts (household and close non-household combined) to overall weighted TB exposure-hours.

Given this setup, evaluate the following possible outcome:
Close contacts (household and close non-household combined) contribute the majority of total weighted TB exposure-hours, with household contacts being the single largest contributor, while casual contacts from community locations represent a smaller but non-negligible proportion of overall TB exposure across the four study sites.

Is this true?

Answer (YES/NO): NO